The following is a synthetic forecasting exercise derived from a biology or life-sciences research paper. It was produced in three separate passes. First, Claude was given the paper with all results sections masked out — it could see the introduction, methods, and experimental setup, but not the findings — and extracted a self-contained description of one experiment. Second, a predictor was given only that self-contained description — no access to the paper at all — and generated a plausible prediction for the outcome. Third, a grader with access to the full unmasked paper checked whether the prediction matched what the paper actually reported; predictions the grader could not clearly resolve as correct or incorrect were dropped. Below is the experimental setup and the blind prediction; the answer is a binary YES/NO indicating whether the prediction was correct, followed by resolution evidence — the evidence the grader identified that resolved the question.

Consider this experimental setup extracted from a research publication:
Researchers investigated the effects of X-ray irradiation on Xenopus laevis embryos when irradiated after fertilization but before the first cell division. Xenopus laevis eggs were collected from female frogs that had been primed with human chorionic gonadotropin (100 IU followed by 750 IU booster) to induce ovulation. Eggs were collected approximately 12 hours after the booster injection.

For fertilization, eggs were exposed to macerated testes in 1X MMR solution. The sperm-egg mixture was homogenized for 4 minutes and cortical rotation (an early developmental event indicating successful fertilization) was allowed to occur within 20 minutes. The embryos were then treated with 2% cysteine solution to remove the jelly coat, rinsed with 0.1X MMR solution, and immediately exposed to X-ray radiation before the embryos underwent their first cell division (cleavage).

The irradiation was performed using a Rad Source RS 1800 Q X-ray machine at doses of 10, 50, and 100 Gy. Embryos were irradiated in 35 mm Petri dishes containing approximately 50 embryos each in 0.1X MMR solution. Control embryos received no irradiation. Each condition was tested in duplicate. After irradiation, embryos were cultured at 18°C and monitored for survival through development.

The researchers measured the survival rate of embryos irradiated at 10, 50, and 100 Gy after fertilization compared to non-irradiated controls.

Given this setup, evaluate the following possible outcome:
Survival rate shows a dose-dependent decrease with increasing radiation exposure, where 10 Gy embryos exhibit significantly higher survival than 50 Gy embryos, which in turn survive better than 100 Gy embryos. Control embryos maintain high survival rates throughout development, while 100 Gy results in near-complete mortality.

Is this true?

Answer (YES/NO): NO